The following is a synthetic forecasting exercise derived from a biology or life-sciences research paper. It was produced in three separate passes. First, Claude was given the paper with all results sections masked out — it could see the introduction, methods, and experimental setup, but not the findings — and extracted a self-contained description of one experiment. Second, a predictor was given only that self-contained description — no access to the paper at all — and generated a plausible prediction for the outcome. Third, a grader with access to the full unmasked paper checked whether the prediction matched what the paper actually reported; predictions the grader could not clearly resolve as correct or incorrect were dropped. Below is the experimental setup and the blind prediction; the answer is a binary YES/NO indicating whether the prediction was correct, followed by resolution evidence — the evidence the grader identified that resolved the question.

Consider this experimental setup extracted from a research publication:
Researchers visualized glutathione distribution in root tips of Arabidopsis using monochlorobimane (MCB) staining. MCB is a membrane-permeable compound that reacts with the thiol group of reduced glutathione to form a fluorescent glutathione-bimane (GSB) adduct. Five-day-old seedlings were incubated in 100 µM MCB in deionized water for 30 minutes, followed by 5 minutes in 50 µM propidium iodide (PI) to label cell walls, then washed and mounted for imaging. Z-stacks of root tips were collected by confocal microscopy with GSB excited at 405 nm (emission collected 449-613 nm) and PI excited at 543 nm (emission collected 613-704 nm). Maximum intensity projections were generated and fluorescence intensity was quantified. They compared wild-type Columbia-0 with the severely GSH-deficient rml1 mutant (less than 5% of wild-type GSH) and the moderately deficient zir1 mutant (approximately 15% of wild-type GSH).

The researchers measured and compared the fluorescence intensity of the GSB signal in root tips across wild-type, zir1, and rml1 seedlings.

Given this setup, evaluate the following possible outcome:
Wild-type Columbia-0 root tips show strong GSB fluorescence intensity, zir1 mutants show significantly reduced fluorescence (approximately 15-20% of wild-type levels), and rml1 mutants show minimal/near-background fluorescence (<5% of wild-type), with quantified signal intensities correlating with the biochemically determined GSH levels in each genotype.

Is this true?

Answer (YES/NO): YES